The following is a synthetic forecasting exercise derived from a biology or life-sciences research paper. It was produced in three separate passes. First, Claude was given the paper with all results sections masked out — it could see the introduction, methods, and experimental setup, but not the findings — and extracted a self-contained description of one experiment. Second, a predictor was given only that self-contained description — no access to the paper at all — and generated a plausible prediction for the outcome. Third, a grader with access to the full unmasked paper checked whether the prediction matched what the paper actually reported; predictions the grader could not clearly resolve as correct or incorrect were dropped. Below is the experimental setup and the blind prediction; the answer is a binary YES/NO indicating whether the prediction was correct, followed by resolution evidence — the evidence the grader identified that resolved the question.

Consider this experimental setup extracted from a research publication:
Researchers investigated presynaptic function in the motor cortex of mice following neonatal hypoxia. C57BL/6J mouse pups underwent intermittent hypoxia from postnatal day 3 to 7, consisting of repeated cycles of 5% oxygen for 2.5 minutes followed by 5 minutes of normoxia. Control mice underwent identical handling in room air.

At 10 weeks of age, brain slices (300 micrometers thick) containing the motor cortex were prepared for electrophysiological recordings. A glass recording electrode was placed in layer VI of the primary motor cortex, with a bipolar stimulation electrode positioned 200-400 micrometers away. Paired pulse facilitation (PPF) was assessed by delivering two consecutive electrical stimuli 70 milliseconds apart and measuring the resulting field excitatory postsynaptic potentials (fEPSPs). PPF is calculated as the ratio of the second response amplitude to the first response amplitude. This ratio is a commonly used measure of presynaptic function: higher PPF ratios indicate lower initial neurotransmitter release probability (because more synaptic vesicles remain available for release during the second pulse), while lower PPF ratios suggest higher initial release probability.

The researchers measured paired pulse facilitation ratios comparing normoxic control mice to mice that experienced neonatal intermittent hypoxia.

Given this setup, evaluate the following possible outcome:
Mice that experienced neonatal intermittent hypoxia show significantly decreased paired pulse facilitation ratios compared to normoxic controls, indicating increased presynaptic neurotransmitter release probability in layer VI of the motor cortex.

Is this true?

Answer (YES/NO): NO